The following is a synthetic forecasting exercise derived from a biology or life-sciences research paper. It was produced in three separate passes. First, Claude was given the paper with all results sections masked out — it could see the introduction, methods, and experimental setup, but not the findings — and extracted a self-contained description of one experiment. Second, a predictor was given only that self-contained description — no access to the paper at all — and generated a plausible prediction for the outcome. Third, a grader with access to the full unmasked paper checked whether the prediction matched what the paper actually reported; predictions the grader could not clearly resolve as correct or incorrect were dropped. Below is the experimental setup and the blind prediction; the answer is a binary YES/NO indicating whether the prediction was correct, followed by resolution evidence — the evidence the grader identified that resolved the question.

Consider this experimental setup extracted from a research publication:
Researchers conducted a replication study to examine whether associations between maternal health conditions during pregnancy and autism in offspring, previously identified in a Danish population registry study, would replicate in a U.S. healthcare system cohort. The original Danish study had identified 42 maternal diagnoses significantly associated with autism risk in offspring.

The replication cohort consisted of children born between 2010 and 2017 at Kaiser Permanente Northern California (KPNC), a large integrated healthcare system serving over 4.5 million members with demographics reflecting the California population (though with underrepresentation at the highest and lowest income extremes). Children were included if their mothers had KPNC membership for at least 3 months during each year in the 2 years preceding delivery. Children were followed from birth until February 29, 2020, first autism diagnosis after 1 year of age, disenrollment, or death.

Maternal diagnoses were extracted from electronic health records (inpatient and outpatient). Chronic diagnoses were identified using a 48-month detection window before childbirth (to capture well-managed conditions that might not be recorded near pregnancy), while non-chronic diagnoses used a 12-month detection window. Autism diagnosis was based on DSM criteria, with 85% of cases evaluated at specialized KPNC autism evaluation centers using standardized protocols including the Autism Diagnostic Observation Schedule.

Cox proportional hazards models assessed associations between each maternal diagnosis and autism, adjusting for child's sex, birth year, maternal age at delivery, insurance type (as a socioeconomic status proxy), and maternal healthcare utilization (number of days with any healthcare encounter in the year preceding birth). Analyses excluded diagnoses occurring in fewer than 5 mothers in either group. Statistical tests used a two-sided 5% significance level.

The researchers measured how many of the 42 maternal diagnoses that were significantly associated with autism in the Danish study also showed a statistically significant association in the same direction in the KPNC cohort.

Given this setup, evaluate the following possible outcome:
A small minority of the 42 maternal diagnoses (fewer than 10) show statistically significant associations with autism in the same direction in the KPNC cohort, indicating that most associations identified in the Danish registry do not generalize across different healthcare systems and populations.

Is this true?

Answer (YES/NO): NO